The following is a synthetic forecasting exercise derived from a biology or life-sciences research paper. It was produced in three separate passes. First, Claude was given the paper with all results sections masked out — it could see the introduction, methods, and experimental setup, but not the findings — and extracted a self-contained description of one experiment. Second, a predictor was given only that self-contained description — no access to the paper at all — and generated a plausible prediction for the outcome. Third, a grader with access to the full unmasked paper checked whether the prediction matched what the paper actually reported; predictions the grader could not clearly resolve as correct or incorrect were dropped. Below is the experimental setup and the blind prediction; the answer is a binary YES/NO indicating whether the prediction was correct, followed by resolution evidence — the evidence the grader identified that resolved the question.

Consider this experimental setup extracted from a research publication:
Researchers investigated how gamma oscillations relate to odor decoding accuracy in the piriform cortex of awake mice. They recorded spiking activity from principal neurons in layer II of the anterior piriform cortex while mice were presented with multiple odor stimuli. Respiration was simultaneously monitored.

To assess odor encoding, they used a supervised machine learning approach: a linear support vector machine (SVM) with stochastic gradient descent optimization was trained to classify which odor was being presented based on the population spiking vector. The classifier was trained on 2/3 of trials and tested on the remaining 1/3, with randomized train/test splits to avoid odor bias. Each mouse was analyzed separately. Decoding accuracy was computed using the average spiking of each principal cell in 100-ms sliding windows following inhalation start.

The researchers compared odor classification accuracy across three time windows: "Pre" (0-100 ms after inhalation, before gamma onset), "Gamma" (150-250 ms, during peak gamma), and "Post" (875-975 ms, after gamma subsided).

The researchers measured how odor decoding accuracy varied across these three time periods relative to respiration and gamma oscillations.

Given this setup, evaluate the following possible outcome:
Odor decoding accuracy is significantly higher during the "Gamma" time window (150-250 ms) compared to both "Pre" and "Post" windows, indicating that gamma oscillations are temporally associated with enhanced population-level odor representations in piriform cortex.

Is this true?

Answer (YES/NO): YES